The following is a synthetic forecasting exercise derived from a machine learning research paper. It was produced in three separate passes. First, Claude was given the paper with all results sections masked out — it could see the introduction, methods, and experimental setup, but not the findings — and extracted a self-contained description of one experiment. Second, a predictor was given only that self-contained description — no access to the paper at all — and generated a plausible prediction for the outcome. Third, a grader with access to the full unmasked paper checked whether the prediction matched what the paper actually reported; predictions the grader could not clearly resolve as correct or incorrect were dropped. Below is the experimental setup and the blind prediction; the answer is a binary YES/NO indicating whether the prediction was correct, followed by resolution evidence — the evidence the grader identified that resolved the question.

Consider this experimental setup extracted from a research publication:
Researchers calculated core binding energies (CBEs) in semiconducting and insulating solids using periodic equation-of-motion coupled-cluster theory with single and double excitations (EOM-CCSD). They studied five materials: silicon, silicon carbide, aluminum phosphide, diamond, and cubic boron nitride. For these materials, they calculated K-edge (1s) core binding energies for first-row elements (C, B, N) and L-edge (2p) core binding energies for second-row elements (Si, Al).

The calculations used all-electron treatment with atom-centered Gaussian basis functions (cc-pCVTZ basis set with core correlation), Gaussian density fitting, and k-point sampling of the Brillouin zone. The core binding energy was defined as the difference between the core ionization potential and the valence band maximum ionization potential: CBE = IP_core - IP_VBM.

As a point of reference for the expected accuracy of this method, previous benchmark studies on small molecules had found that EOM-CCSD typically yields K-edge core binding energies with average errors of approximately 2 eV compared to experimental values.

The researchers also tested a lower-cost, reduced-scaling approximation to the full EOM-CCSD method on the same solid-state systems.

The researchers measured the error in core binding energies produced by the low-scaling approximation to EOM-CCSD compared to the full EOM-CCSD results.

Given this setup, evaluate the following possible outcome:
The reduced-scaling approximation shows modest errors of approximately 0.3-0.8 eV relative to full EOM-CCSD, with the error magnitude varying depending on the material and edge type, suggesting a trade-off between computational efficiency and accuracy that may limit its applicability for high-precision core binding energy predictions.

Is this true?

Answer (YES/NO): NO